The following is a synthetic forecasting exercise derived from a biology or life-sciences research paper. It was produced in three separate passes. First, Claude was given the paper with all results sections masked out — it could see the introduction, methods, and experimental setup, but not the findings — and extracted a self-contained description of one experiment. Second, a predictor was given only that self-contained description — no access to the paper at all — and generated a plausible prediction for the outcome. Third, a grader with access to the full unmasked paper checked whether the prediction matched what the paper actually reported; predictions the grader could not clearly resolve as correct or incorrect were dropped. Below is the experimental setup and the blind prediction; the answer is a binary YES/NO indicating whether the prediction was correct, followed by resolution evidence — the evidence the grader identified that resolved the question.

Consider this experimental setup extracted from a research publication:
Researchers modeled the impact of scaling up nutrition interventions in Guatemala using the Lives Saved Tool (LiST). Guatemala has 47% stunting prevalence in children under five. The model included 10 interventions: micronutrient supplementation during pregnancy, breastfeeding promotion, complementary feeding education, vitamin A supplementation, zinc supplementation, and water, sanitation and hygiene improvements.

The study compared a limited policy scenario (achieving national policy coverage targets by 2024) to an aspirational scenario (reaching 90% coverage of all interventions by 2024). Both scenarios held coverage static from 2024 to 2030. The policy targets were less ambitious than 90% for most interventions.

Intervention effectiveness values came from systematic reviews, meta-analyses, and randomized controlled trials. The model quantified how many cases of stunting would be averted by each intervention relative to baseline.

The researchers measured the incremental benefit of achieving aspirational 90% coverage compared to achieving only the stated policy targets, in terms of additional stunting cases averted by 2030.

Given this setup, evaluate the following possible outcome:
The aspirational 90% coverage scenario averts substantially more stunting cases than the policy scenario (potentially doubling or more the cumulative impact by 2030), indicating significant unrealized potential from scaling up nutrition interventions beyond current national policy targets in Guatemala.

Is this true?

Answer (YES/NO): YES